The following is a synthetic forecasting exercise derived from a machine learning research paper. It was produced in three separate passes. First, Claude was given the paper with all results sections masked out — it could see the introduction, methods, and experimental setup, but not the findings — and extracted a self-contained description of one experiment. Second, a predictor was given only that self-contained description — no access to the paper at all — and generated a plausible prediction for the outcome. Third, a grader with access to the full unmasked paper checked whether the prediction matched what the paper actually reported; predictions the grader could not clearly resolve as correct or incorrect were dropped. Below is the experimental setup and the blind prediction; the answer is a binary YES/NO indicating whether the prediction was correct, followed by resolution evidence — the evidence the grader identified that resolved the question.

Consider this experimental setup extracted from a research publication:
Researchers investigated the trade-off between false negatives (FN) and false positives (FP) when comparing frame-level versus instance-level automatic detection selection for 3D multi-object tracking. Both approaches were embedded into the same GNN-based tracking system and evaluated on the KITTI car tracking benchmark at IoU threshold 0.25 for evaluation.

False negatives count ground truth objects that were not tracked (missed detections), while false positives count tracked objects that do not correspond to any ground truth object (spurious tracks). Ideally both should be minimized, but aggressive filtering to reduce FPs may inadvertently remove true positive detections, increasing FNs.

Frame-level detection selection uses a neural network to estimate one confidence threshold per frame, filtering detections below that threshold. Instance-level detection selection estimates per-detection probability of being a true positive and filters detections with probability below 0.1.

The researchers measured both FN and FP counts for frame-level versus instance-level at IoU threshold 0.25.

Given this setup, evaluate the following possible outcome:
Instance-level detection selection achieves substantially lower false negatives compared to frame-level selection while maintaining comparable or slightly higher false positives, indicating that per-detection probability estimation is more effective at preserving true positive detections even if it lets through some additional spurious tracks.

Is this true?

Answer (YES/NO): NO